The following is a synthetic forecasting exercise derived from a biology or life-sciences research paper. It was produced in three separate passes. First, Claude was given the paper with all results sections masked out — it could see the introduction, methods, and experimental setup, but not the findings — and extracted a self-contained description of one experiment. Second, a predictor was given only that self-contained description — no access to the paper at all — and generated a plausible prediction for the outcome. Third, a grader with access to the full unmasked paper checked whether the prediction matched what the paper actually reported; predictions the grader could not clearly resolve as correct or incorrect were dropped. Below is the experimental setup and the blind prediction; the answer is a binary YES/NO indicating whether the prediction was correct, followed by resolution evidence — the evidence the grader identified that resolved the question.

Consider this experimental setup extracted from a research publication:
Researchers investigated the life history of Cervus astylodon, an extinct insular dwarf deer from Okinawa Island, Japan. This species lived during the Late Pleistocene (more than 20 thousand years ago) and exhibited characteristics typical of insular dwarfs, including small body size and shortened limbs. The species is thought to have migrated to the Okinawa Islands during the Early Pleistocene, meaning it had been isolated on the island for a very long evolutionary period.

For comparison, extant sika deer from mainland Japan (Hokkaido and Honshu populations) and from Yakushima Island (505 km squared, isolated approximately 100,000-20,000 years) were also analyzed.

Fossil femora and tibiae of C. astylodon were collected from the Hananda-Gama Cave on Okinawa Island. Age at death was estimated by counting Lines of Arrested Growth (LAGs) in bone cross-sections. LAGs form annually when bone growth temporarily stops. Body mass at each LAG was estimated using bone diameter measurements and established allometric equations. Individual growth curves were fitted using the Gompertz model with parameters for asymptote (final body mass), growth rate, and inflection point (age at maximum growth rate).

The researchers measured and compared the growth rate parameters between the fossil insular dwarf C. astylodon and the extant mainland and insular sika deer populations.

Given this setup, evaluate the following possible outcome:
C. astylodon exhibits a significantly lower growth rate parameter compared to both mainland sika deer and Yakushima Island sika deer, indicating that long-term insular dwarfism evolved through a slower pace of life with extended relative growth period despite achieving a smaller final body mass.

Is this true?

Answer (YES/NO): NO